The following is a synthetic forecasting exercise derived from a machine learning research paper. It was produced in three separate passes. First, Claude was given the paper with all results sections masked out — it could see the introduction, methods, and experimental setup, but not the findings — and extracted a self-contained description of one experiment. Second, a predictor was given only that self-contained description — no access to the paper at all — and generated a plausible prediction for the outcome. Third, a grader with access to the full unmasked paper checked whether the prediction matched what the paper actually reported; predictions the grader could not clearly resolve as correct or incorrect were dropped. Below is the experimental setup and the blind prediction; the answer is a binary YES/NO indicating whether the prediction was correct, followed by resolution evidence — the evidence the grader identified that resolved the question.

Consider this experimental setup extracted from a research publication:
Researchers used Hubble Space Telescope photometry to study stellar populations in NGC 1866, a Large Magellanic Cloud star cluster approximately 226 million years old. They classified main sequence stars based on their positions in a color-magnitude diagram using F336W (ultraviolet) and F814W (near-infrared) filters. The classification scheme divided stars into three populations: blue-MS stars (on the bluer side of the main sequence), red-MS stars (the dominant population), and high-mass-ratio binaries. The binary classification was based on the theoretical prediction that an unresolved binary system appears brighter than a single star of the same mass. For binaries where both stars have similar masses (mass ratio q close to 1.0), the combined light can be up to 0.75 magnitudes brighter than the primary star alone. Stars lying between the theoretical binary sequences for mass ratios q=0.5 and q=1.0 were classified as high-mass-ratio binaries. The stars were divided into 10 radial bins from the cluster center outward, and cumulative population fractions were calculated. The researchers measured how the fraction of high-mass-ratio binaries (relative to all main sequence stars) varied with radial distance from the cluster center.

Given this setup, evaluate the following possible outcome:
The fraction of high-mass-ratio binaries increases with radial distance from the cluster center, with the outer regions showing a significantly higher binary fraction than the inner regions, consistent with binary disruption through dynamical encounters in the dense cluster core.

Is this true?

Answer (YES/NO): NO